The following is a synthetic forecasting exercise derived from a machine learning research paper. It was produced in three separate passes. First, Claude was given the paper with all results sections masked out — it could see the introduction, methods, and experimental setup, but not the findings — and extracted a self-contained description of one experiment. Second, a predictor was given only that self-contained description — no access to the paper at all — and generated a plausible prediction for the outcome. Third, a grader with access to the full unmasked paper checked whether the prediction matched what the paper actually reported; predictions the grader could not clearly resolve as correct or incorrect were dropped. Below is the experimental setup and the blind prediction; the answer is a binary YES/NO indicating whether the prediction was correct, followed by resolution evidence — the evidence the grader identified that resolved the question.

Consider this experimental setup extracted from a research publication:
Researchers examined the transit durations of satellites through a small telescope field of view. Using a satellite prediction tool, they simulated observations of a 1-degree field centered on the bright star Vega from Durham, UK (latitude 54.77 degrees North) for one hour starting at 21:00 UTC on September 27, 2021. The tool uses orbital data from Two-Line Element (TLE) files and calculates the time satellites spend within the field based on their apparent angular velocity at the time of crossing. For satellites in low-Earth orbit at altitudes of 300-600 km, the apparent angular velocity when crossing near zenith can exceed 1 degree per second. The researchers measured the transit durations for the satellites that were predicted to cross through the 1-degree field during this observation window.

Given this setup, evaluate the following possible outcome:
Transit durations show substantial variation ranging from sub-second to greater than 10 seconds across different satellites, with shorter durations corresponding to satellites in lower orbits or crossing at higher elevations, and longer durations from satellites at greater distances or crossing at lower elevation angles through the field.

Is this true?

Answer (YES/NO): NO